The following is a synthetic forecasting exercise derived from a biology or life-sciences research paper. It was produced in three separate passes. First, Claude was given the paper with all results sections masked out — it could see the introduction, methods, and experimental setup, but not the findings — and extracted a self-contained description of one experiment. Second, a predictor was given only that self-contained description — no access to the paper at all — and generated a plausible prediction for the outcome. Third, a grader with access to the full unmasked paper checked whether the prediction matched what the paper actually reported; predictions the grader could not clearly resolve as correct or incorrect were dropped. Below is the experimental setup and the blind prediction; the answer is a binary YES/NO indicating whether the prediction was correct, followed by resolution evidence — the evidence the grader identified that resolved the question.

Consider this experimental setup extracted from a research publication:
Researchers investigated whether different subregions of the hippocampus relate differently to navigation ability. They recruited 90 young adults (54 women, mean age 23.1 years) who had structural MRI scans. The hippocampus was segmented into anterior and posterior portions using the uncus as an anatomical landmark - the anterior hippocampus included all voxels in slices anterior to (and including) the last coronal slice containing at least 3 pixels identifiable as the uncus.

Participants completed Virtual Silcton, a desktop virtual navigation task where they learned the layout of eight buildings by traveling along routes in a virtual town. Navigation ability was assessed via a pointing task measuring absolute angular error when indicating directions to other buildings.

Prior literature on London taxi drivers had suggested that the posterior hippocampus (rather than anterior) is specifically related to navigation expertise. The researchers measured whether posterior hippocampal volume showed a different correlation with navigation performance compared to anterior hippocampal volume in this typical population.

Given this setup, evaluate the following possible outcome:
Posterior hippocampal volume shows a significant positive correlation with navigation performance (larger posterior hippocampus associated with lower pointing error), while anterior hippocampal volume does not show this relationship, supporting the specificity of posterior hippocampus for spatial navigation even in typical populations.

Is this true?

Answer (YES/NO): NO